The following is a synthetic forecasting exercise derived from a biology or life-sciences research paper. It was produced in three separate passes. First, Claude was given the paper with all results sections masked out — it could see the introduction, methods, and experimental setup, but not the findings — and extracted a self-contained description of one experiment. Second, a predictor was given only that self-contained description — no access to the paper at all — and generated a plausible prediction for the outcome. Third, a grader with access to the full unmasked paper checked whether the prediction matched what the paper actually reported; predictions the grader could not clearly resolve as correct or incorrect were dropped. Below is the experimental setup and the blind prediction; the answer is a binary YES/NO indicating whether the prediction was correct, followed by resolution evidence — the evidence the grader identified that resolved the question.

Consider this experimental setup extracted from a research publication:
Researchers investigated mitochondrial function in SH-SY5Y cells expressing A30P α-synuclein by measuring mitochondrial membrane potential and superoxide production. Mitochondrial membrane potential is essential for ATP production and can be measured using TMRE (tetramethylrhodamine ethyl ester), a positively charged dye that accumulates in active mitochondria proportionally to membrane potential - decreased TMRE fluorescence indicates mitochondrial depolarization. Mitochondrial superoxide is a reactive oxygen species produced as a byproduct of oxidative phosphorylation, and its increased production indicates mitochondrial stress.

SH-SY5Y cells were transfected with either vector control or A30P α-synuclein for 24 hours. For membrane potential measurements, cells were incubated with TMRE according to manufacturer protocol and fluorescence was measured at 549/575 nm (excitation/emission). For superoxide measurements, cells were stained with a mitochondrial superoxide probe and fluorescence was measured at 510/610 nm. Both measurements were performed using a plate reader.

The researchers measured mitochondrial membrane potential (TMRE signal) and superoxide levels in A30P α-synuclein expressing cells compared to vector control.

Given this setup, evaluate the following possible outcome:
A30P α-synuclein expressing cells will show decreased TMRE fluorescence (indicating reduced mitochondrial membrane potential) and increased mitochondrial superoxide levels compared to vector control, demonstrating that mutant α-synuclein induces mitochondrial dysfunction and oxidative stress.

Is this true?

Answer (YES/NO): YES